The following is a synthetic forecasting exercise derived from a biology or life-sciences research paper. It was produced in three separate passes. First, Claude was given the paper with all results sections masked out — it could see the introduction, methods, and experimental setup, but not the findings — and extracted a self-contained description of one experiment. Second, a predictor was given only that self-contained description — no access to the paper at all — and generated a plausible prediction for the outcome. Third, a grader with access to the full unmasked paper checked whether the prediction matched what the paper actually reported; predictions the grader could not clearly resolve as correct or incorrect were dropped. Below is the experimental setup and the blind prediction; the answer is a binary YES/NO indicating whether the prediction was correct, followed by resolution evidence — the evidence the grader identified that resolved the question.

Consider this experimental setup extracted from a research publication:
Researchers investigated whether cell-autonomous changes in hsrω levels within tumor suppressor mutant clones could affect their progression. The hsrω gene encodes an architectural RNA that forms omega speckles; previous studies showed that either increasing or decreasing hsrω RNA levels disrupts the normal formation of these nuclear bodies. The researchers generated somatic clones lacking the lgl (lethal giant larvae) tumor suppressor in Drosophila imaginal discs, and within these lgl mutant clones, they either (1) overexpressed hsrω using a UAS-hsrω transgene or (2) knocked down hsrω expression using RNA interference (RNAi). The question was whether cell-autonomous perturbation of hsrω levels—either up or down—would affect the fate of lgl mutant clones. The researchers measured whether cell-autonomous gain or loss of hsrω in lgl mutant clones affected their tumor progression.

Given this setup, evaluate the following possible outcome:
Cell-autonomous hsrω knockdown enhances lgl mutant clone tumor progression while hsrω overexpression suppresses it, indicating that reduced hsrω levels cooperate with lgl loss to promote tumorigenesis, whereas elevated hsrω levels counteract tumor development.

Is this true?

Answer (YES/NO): NO